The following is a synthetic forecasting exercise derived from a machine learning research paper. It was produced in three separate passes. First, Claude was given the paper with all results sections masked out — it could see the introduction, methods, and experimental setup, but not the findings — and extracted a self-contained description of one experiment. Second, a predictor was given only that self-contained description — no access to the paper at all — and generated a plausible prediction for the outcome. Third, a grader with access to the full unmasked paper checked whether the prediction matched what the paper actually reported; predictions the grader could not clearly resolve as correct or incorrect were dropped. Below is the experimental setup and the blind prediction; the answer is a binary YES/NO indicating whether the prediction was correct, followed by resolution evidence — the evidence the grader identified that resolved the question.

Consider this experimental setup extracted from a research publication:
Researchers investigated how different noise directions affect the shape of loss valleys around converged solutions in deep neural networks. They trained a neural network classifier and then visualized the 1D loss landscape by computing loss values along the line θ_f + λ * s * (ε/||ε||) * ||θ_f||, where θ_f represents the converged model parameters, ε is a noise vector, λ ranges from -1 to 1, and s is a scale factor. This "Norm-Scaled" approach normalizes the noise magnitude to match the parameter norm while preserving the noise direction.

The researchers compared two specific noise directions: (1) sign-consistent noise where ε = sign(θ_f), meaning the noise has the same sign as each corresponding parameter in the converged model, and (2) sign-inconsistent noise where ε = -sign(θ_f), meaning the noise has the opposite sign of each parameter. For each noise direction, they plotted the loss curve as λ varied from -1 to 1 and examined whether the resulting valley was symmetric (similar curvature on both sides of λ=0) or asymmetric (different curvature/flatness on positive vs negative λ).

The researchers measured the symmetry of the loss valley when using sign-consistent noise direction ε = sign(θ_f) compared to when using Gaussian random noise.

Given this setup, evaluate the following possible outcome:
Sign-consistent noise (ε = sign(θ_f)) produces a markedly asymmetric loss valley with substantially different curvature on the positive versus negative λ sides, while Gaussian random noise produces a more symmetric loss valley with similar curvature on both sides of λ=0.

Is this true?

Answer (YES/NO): YES